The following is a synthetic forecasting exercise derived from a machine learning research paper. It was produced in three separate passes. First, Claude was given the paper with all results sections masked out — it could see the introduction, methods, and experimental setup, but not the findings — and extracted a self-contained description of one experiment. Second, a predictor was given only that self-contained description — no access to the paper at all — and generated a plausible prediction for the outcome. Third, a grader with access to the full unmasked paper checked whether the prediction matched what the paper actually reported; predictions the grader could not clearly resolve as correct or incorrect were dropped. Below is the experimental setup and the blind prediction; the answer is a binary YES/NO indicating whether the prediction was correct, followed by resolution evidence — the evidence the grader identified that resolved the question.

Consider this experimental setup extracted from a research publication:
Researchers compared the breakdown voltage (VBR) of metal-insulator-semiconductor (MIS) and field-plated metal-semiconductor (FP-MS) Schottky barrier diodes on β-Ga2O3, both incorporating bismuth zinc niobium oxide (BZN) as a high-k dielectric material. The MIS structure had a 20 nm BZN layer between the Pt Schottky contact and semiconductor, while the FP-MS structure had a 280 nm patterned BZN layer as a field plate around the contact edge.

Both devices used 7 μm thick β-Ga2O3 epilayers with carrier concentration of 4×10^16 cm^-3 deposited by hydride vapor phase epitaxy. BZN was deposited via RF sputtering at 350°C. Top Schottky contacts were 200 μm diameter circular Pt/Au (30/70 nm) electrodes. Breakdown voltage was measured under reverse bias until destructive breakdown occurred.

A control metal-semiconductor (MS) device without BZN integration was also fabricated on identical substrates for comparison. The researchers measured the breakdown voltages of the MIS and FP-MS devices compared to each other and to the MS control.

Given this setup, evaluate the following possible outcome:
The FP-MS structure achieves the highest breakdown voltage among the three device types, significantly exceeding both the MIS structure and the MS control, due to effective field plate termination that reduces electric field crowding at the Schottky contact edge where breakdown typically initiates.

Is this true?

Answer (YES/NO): NO